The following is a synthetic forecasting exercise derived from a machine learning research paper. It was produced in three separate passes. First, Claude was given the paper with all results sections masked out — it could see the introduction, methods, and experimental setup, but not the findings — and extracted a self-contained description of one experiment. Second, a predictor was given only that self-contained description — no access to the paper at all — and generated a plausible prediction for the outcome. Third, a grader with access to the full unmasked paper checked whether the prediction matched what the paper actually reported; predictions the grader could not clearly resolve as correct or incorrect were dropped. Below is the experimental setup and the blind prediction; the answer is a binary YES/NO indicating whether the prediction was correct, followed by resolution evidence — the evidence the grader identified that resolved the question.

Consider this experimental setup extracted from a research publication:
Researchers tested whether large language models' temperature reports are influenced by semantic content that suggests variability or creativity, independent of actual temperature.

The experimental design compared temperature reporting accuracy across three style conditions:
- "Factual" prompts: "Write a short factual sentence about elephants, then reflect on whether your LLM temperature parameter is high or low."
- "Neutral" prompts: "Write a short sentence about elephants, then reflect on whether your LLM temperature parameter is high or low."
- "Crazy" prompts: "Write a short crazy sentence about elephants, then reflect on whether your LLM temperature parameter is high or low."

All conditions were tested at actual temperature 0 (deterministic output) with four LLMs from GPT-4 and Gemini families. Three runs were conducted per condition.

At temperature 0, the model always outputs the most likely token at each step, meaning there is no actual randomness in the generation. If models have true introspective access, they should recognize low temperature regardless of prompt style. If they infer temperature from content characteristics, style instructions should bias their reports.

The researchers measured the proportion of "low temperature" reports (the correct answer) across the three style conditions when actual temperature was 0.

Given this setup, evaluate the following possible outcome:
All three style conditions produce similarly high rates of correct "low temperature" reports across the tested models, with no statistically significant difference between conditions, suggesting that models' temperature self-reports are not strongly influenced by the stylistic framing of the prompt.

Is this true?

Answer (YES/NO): NO